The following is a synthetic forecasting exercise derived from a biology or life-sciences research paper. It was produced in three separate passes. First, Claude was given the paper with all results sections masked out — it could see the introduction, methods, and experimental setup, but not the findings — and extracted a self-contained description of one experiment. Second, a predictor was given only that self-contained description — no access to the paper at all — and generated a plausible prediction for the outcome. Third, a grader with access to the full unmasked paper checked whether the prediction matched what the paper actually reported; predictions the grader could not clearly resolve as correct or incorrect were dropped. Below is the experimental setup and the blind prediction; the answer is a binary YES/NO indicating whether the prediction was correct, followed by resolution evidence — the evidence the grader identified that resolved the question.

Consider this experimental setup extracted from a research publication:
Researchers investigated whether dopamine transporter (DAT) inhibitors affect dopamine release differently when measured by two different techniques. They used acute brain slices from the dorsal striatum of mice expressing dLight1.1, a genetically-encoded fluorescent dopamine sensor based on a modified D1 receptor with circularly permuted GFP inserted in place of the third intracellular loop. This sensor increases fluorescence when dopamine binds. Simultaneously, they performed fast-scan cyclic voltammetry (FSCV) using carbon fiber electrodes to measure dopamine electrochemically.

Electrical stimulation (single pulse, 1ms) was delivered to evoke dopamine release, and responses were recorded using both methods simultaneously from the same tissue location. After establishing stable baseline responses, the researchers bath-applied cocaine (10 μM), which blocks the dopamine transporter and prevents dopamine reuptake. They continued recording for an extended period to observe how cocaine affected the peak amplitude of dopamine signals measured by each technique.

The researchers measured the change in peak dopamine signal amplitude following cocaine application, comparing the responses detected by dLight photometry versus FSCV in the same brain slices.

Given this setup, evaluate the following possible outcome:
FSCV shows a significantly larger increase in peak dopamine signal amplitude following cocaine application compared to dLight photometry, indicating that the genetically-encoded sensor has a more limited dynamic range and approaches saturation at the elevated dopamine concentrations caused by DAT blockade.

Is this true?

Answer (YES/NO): NO